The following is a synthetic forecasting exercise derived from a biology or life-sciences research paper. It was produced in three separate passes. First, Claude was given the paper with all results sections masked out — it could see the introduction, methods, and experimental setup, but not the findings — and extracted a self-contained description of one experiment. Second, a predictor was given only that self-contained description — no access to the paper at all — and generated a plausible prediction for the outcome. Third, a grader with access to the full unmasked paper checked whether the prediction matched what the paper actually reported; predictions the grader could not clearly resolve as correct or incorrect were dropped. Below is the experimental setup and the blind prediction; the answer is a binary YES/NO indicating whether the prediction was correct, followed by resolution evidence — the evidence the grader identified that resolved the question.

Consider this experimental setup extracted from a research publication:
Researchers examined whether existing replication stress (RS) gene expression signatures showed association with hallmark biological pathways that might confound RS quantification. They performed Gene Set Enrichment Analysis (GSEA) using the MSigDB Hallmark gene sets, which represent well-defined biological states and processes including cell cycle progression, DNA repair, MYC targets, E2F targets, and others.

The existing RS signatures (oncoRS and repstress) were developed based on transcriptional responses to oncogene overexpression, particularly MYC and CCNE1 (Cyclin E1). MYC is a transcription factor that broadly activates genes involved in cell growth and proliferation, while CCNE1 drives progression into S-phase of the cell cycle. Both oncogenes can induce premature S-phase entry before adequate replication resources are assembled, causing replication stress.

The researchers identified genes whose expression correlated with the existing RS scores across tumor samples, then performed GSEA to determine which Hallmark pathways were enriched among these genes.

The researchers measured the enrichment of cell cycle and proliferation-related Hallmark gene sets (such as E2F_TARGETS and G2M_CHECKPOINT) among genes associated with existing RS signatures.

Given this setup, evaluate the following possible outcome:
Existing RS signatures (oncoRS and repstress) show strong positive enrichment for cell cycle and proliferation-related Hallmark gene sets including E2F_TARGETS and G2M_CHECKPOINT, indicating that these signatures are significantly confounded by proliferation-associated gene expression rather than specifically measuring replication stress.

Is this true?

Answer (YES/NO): YES